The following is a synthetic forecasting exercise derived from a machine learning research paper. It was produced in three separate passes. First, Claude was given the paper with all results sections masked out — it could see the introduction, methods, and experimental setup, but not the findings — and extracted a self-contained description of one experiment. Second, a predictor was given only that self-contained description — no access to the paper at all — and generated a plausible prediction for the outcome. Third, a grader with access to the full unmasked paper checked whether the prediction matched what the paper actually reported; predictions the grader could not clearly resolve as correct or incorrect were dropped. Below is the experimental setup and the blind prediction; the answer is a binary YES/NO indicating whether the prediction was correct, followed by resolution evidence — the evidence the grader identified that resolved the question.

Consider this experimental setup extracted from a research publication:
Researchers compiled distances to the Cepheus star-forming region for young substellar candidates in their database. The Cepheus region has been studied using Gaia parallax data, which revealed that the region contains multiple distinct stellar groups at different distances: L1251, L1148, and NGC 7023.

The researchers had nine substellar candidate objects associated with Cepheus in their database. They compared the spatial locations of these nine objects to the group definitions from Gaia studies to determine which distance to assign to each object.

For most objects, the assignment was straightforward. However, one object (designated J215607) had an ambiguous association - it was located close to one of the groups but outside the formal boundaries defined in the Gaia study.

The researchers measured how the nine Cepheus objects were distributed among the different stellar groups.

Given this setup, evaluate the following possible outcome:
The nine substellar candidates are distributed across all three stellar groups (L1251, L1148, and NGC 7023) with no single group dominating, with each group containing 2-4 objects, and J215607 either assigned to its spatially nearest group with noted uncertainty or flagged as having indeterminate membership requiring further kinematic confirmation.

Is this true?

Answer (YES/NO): NO